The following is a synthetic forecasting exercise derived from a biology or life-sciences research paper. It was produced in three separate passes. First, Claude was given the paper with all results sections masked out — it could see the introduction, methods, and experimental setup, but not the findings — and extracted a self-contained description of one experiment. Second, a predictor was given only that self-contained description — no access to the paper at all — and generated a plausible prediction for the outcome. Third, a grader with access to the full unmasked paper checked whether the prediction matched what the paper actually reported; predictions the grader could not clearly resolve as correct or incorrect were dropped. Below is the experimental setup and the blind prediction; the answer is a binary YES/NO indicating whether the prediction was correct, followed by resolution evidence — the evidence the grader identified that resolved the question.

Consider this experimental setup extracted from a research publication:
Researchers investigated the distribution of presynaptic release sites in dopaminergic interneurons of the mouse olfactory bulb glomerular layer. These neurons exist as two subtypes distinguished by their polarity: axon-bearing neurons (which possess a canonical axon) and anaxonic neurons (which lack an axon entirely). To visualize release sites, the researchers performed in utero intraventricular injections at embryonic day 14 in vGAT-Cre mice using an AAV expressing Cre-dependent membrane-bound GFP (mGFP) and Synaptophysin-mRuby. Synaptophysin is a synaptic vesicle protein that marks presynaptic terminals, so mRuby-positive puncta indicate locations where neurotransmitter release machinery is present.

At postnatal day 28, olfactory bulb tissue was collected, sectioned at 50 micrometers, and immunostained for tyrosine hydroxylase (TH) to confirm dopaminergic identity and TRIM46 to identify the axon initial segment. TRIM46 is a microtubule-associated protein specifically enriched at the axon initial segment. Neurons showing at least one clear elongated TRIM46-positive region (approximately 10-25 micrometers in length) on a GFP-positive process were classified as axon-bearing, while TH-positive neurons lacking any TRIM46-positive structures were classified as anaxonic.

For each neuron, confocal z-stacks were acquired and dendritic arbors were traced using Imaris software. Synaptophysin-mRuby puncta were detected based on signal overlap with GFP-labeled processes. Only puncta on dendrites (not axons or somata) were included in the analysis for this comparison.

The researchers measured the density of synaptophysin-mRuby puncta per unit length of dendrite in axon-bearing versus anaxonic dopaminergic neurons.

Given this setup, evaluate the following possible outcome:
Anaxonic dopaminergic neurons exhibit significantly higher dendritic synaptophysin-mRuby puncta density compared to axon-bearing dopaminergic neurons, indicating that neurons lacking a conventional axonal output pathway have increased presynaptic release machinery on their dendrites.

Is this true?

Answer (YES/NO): YES